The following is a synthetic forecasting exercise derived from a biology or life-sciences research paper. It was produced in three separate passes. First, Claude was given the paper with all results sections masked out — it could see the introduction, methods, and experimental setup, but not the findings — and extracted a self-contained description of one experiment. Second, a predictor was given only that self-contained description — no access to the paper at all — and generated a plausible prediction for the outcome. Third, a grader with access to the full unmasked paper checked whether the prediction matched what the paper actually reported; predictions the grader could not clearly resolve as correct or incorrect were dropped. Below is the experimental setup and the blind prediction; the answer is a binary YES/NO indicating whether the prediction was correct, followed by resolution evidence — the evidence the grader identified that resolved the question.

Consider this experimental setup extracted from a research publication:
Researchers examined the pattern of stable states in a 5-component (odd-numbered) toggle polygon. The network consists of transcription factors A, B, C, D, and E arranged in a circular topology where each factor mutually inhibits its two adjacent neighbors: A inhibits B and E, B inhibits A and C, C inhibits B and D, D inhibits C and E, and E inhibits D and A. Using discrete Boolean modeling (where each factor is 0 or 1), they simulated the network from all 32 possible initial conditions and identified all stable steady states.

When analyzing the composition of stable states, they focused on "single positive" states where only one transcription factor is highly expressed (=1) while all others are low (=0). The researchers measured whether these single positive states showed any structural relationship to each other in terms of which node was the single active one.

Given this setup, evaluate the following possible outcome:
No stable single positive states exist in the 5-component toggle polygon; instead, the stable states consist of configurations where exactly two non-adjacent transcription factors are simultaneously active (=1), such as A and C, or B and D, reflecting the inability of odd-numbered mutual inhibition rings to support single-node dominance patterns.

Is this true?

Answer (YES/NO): NO